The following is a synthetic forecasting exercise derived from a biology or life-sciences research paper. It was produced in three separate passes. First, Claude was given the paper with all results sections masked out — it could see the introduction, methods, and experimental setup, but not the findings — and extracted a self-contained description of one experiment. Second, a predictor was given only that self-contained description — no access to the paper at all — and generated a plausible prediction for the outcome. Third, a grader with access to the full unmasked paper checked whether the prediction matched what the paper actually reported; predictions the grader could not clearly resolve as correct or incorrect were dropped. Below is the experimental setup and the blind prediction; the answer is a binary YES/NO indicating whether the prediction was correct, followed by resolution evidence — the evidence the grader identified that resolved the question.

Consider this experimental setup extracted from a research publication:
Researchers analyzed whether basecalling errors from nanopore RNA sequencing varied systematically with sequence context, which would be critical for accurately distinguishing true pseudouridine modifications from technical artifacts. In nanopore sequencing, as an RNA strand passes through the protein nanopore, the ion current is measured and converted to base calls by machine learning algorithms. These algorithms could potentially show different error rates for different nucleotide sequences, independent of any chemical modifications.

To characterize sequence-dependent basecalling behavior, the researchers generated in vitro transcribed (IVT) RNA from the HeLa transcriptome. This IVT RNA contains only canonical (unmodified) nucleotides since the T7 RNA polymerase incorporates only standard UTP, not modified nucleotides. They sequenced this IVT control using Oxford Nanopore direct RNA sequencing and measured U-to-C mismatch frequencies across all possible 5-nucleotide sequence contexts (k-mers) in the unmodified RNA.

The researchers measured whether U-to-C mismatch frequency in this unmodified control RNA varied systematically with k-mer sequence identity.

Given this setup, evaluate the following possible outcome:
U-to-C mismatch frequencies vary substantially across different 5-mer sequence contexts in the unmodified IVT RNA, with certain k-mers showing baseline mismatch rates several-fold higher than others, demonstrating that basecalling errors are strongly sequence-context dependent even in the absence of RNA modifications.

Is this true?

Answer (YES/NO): YES